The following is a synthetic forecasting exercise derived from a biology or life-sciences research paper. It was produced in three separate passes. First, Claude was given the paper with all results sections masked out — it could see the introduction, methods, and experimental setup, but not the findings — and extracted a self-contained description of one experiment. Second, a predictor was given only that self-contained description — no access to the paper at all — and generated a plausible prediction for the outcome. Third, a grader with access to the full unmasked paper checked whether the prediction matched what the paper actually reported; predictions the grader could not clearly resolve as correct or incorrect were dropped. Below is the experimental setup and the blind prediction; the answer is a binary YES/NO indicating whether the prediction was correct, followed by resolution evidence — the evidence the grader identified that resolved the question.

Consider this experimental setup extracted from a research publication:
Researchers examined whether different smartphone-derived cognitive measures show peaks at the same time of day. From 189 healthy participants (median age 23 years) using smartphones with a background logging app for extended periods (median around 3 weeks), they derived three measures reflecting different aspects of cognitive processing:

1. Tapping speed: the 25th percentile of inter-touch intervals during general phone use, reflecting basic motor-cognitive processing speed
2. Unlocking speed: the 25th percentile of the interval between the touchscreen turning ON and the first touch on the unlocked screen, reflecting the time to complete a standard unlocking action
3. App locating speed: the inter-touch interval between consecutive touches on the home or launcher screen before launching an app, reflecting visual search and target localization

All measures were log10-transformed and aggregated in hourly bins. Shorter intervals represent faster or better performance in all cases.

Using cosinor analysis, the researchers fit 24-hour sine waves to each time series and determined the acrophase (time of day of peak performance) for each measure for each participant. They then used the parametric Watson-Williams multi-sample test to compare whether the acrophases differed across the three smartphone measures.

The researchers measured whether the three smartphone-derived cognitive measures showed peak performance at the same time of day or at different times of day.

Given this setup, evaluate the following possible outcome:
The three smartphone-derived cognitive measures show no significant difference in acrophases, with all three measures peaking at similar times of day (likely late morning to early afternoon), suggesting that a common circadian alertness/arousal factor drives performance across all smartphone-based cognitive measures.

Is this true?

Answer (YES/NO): NO